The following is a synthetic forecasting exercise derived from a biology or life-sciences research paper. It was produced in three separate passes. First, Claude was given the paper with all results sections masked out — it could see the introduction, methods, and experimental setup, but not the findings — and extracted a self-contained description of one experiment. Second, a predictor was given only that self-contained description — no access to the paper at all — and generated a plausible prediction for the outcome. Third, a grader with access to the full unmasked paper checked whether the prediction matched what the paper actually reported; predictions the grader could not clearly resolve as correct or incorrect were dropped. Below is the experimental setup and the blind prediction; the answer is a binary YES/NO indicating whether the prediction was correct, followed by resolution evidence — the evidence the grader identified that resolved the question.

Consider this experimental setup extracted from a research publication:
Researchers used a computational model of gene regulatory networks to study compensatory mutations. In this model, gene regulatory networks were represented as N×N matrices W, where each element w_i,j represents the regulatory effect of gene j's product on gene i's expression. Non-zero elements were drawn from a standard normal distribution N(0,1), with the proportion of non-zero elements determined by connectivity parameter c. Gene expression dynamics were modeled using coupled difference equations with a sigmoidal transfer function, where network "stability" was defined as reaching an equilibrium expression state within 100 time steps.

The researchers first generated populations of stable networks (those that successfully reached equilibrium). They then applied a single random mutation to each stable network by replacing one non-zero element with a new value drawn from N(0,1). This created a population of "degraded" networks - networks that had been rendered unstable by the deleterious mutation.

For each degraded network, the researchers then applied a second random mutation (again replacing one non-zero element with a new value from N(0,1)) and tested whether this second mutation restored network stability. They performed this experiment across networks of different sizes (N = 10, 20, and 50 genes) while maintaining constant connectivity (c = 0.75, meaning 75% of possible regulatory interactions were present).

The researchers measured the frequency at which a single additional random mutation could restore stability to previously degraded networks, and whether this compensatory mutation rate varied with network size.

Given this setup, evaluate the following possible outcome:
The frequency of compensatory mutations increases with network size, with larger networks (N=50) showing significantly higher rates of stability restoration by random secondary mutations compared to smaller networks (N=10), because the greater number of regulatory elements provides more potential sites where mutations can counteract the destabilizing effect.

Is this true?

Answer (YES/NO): NO